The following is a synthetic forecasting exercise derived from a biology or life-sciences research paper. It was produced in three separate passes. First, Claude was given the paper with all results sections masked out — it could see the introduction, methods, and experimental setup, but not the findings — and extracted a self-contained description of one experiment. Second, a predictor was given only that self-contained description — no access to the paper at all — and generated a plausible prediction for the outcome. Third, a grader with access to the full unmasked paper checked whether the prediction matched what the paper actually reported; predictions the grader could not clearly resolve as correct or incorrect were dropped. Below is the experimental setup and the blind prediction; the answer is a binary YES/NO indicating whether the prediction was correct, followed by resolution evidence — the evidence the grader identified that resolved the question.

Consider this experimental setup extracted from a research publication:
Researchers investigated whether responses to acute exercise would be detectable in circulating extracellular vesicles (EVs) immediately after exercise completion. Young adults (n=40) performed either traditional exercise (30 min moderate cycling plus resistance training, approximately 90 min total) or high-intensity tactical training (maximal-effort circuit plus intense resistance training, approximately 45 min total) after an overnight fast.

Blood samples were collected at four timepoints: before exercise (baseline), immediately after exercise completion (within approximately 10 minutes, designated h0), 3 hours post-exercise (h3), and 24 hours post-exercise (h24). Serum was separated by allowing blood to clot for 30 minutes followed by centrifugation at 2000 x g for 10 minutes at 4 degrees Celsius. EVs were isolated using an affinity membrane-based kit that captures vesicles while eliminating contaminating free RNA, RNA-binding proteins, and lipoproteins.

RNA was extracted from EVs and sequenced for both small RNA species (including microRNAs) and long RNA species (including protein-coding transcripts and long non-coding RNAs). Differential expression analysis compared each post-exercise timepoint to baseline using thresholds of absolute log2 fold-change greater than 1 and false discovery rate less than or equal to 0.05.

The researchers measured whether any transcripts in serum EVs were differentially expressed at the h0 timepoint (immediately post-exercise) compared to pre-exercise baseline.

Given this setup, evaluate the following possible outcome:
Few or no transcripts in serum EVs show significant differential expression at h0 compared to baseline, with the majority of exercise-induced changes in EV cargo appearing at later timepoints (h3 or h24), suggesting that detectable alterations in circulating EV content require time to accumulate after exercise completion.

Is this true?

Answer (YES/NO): NO